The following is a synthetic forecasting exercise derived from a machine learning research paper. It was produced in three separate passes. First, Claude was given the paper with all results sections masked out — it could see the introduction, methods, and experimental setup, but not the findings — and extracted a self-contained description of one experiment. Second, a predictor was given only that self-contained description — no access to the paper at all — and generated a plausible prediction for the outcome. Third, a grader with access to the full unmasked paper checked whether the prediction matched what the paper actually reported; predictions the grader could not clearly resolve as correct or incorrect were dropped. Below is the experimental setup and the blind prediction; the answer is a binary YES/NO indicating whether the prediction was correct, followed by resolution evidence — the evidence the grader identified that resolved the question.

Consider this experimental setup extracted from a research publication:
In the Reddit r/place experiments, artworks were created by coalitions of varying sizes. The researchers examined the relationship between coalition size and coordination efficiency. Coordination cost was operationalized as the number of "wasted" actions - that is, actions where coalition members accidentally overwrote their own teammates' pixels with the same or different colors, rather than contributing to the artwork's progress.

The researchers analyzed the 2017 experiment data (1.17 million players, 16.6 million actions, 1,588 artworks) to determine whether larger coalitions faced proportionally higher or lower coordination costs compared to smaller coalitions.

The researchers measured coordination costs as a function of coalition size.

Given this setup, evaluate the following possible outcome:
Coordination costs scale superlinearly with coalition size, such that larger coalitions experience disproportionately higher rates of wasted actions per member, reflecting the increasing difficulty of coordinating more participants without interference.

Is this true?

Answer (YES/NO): NO